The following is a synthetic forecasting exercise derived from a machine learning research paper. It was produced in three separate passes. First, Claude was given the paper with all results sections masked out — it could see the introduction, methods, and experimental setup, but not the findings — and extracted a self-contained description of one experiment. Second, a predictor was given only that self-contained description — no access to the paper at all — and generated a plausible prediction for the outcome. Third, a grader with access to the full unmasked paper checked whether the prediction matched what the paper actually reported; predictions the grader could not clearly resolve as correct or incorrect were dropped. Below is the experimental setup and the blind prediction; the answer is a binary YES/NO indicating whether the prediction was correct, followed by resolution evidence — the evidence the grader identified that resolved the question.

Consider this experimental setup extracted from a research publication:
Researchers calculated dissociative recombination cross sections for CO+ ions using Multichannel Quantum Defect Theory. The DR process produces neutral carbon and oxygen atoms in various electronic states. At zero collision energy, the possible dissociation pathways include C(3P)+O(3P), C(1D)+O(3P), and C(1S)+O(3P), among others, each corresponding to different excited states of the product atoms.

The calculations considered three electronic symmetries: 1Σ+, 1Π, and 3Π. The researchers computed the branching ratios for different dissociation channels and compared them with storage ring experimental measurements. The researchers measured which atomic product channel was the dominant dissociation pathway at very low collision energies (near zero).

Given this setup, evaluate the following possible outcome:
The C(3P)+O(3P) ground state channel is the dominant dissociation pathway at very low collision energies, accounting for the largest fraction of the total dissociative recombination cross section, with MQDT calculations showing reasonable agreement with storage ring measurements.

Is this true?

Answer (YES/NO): YES